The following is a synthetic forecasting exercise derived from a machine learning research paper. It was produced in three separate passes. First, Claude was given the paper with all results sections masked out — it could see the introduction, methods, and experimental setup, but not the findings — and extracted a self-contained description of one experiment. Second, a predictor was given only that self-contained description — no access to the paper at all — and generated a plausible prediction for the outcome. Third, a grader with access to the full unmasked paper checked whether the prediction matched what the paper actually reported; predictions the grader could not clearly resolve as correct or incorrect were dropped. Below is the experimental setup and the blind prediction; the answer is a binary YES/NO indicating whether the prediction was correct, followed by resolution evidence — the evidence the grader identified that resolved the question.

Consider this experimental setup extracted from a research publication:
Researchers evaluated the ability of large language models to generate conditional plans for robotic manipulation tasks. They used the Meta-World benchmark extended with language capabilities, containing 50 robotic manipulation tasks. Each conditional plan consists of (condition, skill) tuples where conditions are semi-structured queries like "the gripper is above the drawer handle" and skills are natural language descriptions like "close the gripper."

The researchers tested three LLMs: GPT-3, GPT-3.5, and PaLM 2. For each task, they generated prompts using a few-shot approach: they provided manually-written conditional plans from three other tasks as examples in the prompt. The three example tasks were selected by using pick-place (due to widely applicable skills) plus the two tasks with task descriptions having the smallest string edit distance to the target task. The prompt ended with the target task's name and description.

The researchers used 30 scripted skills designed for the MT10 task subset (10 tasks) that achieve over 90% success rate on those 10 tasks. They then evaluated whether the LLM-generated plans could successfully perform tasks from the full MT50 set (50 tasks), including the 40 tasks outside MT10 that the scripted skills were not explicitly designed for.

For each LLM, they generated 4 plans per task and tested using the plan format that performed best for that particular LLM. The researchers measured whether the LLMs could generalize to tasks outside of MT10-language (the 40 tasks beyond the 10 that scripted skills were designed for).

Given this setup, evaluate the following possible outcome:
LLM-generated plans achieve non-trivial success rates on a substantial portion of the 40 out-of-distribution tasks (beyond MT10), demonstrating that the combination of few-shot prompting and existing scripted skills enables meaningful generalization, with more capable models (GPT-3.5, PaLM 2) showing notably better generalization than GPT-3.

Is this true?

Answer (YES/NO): NO